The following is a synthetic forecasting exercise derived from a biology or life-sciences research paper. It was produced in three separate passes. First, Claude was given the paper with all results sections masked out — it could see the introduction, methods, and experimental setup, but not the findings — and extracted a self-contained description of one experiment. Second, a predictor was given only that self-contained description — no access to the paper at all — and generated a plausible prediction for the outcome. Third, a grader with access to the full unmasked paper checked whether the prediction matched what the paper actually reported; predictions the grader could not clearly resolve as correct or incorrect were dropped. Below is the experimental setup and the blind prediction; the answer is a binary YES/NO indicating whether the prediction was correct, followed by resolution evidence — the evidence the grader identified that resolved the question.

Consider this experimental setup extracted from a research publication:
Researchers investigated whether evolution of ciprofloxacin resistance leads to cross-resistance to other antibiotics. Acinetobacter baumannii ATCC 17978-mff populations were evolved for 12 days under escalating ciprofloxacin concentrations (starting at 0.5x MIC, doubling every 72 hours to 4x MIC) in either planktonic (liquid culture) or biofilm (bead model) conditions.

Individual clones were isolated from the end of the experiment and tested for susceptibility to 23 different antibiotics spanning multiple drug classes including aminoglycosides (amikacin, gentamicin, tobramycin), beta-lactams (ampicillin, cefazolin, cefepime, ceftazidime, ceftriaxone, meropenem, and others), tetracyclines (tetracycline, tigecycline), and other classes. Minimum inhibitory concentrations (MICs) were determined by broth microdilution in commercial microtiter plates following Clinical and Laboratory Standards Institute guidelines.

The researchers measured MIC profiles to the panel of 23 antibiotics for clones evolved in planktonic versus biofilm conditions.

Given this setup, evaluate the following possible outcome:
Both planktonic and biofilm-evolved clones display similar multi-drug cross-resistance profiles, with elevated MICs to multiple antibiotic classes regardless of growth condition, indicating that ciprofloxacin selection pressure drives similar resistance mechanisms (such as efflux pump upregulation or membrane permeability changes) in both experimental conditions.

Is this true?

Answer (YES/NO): NO